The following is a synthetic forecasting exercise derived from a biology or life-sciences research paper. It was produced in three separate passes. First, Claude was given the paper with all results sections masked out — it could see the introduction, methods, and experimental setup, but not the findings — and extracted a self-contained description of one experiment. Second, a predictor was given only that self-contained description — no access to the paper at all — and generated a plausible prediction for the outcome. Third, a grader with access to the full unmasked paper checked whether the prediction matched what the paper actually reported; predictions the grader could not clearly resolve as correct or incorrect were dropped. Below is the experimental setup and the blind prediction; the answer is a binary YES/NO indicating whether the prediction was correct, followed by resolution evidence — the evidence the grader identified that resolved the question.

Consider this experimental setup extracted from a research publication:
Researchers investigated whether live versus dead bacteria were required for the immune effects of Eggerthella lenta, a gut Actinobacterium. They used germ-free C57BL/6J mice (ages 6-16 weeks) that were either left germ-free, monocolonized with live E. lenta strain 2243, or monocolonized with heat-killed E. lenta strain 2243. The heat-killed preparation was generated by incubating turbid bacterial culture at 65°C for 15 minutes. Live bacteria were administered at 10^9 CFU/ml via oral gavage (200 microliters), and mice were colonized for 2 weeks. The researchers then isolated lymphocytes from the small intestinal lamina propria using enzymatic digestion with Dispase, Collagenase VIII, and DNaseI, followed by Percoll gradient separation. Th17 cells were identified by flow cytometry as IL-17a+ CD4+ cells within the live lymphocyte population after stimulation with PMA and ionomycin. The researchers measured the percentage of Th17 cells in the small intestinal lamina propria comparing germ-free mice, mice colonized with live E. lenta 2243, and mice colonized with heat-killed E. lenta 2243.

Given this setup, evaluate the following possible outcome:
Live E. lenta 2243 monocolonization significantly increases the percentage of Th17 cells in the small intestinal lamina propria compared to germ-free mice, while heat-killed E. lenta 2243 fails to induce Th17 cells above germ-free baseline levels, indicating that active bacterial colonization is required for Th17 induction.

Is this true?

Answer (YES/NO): YES